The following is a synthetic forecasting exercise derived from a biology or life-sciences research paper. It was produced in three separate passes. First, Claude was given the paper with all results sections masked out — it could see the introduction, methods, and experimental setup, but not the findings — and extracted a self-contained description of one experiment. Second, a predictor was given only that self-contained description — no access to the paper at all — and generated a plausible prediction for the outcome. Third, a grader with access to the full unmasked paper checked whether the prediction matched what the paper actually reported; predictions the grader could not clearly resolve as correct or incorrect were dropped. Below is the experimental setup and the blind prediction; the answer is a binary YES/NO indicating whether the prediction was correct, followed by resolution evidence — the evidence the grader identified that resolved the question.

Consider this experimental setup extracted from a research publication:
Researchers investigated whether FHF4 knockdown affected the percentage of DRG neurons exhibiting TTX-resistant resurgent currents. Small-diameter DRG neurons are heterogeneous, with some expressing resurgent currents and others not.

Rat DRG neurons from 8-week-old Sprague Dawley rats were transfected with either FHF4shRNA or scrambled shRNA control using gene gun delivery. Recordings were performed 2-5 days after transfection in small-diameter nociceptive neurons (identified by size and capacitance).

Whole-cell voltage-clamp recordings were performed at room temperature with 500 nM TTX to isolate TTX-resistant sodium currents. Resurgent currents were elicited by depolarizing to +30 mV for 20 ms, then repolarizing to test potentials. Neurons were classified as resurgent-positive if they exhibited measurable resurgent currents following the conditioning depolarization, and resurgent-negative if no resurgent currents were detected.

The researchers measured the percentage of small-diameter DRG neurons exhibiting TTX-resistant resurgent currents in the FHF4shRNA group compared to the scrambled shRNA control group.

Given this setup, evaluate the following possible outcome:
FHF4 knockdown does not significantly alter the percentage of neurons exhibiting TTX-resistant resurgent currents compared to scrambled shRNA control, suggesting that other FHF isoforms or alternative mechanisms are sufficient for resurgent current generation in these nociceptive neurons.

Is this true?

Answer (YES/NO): NO